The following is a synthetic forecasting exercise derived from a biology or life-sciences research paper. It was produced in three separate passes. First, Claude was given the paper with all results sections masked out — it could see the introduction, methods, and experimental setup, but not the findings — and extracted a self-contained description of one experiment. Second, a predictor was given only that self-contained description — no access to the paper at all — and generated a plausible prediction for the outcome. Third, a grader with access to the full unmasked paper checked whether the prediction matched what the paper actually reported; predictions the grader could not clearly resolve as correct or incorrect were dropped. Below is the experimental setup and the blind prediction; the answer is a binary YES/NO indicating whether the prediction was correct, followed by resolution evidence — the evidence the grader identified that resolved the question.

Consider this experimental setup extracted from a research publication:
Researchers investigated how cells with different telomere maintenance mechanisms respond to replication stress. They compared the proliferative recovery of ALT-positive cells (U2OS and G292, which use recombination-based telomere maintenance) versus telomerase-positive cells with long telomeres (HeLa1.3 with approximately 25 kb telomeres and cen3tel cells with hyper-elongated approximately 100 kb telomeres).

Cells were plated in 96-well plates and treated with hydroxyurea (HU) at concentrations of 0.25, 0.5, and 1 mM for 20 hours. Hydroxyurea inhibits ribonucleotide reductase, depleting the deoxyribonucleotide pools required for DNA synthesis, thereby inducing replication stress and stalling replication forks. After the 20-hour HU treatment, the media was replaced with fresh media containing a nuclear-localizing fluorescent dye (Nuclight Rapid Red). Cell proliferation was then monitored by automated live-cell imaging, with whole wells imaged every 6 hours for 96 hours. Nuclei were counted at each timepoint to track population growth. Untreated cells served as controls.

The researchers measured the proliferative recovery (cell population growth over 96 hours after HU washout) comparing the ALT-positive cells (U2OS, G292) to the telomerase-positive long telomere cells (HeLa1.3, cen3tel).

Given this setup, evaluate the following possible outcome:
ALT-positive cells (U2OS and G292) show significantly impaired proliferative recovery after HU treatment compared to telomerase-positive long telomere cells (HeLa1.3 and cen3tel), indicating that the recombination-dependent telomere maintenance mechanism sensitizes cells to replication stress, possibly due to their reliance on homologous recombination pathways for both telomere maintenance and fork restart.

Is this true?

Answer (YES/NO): YES